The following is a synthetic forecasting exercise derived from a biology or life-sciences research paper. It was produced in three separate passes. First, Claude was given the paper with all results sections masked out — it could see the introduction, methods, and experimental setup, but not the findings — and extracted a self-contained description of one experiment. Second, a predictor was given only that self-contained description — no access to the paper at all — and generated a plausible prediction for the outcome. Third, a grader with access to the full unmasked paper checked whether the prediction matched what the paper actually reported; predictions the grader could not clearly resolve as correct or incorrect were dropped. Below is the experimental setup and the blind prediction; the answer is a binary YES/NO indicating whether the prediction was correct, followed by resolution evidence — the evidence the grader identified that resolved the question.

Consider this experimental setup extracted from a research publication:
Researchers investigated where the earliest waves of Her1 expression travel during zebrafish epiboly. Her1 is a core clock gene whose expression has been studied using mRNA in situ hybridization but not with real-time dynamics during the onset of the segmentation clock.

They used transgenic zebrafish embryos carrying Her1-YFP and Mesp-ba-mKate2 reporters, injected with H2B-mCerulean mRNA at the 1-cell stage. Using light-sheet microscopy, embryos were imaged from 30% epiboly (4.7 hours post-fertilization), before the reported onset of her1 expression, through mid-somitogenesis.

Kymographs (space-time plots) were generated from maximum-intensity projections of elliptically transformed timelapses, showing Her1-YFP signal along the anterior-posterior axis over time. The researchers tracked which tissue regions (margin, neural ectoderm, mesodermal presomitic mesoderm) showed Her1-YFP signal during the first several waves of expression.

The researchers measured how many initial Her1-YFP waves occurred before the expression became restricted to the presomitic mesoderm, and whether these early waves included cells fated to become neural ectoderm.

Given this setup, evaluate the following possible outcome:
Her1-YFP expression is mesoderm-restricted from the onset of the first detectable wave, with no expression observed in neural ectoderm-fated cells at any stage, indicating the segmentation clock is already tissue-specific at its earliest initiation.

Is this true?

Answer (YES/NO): NO